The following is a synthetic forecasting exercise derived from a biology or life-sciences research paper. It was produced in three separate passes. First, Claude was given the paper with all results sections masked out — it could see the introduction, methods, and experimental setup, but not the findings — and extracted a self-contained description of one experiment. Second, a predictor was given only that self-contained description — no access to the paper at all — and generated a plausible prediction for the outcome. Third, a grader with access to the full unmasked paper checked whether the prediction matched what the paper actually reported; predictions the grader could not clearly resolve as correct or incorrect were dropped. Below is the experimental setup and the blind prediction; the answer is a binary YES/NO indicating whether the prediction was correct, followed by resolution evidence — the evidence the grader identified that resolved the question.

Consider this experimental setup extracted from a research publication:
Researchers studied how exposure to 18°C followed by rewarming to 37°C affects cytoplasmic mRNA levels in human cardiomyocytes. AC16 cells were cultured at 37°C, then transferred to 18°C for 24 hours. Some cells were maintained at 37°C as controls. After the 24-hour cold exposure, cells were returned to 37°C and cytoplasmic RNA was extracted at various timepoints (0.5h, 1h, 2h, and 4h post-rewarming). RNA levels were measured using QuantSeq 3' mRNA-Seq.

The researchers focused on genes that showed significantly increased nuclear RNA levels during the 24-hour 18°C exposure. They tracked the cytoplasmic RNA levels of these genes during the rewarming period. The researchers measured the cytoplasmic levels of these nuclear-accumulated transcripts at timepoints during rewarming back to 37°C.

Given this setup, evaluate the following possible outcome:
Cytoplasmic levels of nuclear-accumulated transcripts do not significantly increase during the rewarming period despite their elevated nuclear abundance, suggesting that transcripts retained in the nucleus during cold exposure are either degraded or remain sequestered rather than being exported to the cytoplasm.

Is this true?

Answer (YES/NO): NO